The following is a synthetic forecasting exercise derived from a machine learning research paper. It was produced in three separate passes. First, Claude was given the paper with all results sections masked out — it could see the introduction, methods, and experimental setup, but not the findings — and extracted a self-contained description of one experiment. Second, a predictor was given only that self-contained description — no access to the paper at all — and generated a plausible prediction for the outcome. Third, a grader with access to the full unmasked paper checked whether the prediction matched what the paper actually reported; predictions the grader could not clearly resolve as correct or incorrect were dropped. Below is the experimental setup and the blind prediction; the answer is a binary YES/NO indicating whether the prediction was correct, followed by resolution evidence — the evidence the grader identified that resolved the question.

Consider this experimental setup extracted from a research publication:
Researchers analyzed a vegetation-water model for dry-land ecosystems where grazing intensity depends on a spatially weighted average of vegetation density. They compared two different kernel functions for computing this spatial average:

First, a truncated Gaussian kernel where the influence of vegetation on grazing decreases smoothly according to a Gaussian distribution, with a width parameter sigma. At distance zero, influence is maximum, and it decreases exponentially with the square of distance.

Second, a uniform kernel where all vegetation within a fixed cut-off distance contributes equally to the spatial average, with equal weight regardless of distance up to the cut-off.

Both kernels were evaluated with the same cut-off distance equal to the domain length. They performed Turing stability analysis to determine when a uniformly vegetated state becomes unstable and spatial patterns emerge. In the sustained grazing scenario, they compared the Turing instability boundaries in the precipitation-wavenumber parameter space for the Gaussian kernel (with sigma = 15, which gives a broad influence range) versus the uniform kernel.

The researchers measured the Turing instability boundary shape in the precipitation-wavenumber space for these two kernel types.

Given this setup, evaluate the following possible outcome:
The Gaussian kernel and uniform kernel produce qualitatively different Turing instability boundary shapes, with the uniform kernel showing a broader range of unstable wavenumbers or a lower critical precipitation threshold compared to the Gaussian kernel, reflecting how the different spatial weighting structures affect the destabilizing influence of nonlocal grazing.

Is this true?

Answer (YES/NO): NO